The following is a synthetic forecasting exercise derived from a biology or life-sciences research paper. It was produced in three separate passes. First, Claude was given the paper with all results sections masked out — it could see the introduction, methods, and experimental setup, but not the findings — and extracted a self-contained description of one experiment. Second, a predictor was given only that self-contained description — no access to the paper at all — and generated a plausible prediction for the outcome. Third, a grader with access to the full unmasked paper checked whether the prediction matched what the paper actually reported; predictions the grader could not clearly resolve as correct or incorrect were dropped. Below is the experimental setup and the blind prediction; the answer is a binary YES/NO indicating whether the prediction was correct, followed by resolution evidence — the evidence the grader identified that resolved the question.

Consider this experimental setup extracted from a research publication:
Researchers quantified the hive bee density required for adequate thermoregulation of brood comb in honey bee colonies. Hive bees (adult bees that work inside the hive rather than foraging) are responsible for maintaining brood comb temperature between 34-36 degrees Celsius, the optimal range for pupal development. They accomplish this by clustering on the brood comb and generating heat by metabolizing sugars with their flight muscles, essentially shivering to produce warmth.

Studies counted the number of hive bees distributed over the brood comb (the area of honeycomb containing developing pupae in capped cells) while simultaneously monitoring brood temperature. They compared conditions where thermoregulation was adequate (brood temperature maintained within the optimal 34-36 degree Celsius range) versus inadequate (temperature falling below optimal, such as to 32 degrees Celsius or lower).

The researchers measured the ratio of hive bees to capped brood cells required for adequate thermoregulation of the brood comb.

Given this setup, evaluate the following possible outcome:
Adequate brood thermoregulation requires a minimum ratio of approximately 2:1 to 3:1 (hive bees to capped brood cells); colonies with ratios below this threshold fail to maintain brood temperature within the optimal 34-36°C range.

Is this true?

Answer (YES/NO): NO